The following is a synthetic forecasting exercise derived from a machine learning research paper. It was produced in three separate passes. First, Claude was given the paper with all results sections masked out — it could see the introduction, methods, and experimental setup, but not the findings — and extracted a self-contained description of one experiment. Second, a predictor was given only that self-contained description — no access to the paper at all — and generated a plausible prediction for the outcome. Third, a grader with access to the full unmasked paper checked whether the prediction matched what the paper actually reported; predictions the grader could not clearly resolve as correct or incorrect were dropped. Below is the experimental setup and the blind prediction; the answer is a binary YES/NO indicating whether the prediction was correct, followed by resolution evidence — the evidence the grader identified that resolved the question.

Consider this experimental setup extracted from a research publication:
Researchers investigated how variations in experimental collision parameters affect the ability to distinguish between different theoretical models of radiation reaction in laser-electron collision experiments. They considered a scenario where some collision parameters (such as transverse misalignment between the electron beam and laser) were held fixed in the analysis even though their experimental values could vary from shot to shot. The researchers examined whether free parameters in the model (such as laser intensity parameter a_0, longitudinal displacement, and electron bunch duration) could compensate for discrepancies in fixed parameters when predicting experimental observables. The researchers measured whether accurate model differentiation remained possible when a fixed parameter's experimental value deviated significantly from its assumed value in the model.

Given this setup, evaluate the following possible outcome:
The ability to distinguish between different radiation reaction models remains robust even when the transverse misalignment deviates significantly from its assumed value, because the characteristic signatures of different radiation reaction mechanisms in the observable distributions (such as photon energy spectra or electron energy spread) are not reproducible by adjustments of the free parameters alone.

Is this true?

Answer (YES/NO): NO